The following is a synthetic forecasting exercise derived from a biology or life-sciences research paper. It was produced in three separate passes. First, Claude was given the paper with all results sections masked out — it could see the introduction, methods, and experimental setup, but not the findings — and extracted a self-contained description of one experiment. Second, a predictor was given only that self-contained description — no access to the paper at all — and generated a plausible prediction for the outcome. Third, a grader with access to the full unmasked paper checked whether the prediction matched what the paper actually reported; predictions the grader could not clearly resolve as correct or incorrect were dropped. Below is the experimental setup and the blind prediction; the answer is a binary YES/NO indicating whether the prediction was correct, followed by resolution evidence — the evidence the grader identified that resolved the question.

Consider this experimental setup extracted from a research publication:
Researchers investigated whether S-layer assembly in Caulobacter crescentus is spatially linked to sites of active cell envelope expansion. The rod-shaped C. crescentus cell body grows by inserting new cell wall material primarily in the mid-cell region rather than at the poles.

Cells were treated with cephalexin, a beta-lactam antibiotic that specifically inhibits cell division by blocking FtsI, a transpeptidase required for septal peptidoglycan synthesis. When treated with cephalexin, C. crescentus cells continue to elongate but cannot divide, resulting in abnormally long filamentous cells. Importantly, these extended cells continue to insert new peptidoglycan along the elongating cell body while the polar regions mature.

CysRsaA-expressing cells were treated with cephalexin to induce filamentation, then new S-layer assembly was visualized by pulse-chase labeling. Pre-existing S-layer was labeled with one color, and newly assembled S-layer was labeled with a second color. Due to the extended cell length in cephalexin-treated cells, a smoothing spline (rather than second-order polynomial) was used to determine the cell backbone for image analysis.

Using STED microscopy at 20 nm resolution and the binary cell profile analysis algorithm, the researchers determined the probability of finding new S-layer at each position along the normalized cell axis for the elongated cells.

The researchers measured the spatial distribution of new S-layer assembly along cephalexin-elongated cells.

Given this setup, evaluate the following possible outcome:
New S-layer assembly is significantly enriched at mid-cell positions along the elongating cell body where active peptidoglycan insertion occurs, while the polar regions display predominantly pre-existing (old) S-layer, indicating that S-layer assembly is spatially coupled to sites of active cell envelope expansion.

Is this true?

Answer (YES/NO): NO